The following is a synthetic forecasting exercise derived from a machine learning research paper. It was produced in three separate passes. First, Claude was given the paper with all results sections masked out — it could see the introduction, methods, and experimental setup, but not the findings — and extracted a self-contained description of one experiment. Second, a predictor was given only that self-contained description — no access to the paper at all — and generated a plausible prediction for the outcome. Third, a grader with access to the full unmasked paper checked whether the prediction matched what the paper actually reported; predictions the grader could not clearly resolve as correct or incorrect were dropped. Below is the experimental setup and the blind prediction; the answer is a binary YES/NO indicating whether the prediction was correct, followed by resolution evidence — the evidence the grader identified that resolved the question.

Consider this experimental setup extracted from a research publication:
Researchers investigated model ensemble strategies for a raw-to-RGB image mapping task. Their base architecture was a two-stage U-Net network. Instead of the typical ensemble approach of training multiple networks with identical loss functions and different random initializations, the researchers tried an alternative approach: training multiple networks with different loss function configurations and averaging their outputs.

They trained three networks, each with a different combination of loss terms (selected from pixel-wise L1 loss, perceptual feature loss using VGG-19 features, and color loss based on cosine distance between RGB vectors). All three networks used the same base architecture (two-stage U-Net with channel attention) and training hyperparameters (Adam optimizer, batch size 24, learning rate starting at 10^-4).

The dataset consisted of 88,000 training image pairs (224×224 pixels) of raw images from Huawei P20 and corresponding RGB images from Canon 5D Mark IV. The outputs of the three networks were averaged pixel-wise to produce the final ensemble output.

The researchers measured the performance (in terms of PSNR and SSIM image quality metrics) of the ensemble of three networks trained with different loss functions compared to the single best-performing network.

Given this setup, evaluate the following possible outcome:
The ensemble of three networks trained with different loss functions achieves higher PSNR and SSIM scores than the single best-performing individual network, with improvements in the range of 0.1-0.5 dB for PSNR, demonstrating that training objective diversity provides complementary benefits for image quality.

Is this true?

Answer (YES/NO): YES